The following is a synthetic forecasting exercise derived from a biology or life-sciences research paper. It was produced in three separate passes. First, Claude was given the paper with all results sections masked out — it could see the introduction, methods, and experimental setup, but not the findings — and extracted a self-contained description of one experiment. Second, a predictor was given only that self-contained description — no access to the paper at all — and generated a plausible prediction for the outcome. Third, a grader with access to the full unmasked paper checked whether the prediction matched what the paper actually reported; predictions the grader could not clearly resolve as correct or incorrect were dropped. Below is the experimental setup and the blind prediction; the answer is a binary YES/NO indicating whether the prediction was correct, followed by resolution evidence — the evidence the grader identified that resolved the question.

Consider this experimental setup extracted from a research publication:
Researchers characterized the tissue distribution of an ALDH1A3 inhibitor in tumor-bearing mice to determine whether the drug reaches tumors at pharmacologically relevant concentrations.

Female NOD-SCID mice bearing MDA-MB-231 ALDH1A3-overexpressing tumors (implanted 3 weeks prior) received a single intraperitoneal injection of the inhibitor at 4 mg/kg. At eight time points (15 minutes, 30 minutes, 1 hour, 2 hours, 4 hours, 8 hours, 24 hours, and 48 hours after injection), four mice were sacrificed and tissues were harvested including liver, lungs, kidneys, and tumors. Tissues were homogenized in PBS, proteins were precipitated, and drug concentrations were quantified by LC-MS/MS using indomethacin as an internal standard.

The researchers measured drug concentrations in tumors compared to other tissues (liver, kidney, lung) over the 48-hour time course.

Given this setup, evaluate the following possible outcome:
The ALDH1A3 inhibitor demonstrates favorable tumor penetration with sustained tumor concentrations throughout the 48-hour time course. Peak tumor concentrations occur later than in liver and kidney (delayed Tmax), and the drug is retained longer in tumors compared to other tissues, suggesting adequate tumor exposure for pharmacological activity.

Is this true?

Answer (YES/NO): NO